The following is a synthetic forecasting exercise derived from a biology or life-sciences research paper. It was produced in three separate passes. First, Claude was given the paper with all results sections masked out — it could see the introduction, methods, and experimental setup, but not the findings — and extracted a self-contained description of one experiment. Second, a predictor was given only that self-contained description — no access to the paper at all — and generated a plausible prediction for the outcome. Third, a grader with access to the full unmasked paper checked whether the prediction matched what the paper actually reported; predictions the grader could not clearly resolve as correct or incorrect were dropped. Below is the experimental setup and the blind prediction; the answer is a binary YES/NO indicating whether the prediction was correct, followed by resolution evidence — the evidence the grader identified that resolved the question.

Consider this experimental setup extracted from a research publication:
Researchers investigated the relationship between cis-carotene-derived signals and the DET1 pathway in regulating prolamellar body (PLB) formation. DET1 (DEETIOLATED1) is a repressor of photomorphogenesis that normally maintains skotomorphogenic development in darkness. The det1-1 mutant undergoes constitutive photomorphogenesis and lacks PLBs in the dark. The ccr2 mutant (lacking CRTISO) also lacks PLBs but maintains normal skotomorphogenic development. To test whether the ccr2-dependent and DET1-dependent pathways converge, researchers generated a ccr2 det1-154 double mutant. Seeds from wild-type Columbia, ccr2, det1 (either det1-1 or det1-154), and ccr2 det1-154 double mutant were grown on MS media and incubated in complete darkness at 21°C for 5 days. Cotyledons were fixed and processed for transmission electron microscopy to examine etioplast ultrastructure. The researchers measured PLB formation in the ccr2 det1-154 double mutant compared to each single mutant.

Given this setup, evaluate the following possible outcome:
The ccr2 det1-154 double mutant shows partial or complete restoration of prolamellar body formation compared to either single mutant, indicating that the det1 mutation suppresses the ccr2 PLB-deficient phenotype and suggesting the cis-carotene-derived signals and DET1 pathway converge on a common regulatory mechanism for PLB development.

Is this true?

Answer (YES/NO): YES